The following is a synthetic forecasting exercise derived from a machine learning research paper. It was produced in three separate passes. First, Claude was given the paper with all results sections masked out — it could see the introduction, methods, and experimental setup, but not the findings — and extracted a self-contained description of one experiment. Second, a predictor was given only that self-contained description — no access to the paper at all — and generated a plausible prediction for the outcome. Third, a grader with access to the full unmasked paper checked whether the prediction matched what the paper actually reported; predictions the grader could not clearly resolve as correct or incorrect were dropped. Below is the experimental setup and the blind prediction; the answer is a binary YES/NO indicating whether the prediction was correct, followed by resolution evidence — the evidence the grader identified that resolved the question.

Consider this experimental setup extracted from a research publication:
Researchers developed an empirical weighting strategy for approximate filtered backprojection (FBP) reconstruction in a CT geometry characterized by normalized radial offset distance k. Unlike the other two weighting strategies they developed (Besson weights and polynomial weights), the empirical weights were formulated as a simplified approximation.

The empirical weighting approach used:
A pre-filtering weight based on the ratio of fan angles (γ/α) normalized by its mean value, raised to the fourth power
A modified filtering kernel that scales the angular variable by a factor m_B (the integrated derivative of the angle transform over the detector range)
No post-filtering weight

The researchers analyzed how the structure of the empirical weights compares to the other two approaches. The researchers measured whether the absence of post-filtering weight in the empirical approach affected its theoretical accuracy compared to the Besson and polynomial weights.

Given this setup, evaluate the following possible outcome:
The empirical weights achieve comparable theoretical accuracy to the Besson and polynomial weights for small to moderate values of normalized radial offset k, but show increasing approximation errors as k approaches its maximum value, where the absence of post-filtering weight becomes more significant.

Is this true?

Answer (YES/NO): NO